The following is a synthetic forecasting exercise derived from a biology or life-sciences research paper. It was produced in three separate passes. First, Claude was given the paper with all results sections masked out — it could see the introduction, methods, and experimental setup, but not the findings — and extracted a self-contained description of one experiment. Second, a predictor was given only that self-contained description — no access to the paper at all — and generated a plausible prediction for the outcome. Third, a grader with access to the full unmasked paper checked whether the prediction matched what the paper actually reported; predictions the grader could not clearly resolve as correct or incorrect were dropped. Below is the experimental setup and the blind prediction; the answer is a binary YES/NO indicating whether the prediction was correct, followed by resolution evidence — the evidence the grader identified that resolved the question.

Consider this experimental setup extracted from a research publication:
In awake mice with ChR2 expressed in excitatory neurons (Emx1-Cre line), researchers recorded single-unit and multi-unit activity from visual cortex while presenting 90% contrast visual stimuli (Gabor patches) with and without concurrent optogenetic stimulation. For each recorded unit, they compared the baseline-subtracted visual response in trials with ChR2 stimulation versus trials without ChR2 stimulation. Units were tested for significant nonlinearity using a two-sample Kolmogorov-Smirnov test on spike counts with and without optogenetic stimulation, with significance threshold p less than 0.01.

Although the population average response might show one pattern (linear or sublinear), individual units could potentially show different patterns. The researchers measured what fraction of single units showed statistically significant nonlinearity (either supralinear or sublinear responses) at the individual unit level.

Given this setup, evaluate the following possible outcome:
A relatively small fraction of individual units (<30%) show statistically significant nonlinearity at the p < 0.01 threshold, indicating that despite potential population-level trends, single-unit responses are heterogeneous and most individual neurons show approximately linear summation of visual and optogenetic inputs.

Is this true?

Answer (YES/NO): NO